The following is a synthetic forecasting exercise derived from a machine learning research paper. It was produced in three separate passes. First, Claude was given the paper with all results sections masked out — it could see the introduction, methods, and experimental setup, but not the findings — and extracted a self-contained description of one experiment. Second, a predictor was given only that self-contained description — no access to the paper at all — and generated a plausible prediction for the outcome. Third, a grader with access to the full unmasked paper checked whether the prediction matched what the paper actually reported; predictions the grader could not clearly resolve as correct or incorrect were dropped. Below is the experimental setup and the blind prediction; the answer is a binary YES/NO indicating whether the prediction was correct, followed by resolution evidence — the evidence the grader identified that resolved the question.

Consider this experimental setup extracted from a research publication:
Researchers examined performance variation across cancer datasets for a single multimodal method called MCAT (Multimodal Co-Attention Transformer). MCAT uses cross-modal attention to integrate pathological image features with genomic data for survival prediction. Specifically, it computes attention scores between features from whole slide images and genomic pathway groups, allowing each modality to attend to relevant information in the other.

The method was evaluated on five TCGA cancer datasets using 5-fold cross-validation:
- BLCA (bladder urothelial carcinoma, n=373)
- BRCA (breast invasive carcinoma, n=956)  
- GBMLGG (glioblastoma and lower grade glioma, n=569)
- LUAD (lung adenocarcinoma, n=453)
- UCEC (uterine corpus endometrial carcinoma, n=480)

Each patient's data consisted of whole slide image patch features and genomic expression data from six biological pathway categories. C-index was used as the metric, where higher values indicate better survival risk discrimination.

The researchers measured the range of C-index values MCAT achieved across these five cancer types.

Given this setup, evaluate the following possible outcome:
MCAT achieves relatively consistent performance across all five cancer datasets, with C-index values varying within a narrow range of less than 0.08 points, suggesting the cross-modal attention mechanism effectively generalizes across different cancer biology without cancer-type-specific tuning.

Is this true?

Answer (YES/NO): NO